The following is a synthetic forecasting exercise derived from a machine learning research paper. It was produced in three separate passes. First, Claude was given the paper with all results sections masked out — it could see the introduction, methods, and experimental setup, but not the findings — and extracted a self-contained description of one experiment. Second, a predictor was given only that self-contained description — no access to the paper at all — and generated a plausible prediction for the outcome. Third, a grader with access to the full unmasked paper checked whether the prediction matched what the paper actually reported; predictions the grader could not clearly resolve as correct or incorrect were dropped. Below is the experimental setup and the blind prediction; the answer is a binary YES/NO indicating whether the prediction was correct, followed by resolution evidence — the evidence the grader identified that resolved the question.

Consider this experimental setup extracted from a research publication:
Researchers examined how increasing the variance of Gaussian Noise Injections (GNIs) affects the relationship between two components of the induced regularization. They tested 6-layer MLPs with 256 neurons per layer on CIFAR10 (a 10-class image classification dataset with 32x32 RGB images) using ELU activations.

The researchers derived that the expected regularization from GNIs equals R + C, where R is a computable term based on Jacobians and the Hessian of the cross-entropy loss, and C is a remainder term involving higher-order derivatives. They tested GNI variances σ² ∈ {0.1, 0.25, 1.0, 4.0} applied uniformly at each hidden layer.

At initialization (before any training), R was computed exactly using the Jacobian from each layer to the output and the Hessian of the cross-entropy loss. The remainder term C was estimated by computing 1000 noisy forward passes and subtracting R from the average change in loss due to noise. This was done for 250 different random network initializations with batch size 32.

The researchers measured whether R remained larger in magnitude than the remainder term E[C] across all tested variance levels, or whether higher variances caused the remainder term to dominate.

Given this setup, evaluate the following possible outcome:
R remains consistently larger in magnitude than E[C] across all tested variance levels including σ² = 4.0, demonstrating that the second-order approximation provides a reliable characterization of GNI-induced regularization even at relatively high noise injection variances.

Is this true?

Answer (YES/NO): YES